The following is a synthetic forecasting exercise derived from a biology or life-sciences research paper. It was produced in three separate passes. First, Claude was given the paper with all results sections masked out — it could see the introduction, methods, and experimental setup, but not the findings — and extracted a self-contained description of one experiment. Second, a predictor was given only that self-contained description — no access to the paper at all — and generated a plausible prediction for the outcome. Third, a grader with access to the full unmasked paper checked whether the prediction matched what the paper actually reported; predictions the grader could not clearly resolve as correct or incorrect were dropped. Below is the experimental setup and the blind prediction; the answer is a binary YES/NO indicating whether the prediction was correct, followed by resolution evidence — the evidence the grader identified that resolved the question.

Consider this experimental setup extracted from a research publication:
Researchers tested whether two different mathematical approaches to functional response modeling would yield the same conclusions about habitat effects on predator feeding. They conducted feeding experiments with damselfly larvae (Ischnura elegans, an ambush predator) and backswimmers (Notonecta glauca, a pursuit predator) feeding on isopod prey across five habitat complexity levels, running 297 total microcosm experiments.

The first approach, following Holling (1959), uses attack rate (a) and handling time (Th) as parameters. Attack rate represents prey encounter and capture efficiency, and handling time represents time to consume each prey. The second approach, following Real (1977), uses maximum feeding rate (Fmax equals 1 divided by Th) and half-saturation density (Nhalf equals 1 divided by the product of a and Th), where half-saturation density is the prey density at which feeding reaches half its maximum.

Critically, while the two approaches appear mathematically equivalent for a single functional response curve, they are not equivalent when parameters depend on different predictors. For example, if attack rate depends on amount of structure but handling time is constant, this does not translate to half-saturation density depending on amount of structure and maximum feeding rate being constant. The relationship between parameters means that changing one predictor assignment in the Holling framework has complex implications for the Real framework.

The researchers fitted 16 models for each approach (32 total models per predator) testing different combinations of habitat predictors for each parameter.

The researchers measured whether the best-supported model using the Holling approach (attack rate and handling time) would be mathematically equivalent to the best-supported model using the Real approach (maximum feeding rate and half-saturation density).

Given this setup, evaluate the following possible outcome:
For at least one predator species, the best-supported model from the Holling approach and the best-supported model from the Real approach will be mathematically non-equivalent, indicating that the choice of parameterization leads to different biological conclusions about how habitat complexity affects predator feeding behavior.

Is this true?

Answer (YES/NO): YES